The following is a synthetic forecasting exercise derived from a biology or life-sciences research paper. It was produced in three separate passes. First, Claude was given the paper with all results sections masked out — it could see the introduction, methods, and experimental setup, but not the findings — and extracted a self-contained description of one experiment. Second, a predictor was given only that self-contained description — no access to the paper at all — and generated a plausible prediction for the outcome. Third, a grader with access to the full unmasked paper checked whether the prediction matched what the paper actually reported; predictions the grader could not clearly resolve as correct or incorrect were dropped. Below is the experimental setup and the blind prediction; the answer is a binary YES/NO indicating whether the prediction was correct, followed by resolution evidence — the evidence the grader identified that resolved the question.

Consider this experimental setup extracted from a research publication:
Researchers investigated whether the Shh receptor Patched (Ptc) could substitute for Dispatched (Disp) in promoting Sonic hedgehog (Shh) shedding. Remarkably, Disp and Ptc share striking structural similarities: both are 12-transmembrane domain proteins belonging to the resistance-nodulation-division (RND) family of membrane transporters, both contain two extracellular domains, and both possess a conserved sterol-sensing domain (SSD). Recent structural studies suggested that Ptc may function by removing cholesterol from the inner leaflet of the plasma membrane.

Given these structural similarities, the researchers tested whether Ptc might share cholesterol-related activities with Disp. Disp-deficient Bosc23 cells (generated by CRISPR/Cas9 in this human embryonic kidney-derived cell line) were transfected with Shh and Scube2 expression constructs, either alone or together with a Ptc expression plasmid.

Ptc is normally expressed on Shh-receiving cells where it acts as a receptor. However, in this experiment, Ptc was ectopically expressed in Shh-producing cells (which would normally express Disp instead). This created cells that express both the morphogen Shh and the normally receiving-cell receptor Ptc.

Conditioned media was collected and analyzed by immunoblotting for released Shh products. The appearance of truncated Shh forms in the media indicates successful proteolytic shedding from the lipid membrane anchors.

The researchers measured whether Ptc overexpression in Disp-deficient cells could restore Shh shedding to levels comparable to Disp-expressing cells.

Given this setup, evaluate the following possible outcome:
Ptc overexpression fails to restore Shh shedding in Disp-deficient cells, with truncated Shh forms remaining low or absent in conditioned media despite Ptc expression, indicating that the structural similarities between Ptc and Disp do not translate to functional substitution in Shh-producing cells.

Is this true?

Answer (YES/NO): NO